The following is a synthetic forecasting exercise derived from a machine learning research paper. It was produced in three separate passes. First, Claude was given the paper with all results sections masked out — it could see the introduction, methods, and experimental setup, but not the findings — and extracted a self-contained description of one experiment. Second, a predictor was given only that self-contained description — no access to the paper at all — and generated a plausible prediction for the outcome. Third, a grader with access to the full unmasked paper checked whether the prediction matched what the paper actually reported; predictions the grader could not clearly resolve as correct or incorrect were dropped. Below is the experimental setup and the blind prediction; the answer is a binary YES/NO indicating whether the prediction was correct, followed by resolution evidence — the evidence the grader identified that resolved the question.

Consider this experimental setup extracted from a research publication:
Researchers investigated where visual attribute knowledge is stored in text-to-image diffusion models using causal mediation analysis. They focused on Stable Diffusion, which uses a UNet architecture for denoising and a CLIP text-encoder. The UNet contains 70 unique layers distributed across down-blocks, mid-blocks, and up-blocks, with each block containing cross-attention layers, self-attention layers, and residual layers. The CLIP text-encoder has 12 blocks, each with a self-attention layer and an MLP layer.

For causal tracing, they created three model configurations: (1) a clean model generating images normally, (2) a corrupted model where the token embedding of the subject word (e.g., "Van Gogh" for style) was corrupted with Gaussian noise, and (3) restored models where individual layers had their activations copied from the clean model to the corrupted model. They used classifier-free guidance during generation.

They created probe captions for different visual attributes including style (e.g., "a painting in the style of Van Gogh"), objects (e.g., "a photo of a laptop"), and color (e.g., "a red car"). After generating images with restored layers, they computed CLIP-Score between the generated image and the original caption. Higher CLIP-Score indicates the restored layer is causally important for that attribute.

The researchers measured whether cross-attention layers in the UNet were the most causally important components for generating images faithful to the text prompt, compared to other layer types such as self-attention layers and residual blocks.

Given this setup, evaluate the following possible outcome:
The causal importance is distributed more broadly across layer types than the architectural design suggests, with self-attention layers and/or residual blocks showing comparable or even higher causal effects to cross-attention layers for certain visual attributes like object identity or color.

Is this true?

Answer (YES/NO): YES